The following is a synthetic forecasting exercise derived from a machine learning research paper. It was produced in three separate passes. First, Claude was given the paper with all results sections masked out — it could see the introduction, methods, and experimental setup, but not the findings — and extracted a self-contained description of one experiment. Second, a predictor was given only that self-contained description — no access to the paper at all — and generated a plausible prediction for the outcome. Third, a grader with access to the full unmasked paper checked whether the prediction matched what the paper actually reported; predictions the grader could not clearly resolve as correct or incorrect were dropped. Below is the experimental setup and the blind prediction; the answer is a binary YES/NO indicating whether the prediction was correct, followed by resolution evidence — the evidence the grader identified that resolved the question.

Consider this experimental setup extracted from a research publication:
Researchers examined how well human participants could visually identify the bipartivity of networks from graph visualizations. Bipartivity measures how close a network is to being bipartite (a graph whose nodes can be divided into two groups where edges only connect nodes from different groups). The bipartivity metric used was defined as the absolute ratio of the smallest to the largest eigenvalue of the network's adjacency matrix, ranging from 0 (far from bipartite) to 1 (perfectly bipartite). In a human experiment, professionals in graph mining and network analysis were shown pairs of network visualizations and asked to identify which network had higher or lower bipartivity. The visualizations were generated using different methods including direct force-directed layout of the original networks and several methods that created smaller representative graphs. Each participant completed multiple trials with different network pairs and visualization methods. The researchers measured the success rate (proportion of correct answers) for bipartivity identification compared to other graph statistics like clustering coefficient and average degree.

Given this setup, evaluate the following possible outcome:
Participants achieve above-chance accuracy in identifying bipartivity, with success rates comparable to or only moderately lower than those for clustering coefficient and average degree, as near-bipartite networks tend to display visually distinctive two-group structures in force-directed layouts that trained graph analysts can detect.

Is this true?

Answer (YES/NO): NO